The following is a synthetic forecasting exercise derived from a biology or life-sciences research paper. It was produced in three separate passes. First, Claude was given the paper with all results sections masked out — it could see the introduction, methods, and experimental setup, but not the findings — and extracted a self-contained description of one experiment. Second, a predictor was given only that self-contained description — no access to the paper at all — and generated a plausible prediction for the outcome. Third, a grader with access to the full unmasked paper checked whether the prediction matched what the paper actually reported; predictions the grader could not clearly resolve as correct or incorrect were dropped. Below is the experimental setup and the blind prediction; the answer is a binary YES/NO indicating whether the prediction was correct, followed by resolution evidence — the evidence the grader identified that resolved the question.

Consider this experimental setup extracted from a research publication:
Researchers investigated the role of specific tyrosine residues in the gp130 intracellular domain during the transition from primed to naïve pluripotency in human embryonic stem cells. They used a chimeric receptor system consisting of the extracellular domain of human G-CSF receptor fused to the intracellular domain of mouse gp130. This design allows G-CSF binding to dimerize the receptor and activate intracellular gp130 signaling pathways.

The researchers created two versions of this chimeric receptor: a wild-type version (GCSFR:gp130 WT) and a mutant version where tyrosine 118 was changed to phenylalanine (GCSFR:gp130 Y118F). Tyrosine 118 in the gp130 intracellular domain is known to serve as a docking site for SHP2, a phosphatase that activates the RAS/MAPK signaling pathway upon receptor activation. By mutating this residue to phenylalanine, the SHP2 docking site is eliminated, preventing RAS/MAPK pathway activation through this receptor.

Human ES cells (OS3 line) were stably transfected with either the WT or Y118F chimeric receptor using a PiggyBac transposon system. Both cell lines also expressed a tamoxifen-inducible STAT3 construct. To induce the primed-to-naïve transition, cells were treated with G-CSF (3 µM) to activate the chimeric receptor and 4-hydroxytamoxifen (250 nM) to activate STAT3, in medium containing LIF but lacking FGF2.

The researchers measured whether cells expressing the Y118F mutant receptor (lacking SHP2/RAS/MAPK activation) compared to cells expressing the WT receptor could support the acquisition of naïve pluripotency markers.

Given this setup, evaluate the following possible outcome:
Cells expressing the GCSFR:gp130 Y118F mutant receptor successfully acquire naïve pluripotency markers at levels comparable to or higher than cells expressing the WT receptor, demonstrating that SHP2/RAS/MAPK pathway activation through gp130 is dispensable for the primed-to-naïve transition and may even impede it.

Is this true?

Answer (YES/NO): YES